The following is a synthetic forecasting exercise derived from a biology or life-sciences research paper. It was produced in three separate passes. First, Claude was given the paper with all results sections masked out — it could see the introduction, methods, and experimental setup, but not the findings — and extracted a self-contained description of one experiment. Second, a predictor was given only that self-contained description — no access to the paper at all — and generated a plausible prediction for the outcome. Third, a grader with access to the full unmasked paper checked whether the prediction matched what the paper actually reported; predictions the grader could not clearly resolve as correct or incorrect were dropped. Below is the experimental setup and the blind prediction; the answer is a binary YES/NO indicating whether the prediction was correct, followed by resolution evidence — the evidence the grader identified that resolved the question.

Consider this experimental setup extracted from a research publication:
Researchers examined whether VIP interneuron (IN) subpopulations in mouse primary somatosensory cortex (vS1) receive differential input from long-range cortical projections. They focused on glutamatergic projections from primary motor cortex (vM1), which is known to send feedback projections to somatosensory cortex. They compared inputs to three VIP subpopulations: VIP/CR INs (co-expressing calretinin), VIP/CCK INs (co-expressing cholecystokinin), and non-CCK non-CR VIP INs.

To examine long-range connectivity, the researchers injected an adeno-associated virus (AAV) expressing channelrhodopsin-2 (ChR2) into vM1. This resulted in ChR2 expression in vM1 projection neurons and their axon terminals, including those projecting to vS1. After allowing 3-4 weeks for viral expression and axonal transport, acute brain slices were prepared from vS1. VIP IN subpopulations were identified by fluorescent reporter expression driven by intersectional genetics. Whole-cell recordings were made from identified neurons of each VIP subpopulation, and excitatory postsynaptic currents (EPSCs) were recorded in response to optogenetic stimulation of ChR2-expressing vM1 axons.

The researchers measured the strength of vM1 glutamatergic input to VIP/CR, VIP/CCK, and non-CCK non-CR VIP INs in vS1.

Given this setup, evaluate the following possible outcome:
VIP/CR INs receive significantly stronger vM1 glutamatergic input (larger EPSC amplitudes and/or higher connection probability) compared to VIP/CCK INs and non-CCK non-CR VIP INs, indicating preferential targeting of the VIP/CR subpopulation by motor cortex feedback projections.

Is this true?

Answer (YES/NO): NO